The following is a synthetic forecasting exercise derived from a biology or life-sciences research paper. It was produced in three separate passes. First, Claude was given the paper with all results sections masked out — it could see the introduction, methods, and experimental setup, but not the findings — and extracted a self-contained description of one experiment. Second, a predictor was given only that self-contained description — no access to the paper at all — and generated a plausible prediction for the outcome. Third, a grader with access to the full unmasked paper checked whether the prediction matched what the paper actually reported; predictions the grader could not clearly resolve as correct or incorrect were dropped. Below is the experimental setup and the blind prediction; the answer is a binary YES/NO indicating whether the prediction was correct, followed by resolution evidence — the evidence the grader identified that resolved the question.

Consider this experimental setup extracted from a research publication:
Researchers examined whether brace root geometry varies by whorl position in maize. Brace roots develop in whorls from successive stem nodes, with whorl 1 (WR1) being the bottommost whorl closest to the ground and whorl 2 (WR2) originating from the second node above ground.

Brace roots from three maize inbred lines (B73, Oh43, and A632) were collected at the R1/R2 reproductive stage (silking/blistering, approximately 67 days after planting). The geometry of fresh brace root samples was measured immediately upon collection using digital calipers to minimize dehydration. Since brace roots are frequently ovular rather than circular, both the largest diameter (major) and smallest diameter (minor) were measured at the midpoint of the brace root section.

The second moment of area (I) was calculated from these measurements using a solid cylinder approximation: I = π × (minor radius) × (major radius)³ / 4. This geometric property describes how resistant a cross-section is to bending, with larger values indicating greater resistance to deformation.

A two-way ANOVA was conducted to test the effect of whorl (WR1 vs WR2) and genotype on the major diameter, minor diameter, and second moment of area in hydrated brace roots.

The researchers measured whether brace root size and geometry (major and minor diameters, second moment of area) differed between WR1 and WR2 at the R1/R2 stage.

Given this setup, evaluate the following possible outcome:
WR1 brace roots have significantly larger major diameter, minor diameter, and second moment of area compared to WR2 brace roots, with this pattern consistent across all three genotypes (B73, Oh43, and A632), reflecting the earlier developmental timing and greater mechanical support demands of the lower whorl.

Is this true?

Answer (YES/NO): NO